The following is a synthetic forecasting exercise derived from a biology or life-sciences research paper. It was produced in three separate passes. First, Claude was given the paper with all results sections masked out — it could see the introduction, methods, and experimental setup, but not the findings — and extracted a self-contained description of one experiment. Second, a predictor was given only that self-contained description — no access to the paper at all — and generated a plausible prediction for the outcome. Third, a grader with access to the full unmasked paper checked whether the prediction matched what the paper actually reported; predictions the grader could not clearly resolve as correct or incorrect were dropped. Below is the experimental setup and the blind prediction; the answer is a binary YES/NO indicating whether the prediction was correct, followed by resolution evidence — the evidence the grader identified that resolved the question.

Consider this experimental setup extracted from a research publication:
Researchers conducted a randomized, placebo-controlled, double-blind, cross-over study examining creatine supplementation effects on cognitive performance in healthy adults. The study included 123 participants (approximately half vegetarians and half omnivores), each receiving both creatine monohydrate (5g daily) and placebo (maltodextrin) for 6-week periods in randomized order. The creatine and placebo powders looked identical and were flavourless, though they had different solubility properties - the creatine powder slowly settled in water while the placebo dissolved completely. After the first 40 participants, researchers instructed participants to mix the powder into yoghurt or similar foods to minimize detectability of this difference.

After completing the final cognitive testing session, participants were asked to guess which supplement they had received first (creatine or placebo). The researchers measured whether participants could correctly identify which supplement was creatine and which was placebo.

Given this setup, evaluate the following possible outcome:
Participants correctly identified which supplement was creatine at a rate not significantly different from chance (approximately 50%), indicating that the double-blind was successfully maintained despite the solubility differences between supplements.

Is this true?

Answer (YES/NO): NO